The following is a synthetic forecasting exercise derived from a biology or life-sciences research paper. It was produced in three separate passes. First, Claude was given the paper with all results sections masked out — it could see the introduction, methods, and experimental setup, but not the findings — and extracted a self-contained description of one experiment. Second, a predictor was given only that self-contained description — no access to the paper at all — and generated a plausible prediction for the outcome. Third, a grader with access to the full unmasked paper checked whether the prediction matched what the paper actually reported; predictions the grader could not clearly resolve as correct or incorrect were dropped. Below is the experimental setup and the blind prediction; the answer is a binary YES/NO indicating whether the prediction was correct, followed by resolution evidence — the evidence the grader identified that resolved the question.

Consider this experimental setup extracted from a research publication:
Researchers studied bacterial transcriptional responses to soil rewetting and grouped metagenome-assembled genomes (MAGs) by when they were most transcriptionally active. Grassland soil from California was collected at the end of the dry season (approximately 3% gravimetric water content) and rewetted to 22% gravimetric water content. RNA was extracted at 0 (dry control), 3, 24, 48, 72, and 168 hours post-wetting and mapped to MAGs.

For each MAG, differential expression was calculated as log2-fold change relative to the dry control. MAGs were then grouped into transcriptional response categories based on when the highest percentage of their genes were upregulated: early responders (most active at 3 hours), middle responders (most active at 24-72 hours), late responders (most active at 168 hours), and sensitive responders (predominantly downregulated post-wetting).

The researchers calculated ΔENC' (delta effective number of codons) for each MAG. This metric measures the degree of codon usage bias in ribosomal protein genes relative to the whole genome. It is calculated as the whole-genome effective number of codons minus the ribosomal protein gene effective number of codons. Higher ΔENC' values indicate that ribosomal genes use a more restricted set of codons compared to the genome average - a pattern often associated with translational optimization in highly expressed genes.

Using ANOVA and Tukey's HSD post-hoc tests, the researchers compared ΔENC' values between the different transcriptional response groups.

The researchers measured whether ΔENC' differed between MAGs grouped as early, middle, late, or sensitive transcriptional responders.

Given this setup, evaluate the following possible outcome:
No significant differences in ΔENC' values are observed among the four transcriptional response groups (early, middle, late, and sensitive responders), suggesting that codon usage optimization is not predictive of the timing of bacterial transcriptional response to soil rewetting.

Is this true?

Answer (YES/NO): NO